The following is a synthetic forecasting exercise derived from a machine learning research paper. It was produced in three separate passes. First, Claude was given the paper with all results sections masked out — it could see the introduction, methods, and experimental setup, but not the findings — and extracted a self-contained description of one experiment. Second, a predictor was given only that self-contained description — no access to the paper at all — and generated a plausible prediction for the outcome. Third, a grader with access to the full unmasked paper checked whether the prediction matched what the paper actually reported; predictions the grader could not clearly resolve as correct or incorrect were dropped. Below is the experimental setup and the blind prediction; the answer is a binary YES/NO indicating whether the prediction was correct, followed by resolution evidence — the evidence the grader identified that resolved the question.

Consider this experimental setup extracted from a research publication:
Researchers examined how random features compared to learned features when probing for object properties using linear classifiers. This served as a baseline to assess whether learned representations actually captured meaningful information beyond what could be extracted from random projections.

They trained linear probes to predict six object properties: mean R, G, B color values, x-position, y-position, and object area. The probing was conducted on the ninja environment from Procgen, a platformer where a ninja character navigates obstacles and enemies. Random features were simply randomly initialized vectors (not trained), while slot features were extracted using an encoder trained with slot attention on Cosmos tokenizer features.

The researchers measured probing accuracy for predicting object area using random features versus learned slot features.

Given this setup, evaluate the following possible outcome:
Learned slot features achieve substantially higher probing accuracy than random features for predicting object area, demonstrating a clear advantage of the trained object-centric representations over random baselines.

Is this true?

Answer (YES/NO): YES